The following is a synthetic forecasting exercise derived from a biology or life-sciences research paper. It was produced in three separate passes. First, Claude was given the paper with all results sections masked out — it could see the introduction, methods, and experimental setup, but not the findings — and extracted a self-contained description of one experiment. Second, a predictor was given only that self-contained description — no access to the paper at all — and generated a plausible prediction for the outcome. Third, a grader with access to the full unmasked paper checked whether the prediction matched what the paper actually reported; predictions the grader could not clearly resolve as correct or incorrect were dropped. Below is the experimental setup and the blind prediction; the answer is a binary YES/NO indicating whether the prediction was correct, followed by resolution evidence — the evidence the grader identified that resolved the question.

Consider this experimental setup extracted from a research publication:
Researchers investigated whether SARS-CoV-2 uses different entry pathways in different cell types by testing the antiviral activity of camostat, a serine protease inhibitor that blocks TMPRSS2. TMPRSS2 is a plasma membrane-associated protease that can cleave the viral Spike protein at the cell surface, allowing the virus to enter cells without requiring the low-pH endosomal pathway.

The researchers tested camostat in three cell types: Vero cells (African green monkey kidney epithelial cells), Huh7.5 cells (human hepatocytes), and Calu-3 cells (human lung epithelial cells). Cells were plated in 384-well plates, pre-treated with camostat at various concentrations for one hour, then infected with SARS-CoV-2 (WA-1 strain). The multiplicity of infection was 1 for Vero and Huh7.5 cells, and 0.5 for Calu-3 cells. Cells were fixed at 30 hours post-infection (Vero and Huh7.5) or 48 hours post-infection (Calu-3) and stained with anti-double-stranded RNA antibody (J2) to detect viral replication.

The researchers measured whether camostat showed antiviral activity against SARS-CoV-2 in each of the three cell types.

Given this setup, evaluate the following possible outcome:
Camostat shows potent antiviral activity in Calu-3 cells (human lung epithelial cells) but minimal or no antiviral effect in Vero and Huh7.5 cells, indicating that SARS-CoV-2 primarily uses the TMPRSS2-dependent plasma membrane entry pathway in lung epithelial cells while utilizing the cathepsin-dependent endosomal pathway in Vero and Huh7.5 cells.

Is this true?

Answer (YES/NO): YES